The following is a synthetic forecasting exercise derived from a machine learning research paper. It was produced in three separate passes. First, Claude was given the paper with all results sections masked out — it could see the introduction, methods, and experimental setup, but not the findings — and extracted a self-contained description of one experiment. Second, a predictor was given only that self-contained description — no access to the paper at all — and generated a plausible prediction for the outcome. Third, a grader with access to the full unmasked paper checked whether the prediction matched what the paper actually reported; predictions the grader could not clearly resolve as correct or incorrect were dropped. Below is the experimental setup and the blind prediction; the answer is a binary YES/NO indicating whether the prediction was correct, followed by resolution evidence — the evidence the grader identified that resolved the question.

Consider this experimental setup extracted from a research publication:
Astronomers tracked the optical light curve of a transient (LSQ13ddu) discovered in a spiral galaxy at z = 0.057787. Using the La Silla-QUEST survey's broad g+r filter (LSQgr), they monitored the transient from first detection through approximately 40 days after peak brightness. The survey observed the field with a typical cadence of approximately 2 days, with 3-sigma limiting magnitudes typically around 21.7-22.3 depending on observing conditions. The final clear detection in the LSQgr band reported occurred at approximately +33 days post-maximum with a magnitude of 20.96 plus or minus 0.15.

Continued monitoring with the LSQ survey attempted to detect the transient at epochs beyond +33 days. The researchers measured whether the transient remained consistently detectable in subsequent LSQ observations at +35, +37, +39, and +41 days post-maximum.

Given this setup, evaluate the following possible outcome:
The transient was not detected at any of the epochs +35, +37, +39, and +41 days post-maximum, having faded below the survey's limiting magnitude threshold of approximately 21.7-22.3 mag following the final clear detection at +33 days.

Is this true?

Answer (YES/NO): NO